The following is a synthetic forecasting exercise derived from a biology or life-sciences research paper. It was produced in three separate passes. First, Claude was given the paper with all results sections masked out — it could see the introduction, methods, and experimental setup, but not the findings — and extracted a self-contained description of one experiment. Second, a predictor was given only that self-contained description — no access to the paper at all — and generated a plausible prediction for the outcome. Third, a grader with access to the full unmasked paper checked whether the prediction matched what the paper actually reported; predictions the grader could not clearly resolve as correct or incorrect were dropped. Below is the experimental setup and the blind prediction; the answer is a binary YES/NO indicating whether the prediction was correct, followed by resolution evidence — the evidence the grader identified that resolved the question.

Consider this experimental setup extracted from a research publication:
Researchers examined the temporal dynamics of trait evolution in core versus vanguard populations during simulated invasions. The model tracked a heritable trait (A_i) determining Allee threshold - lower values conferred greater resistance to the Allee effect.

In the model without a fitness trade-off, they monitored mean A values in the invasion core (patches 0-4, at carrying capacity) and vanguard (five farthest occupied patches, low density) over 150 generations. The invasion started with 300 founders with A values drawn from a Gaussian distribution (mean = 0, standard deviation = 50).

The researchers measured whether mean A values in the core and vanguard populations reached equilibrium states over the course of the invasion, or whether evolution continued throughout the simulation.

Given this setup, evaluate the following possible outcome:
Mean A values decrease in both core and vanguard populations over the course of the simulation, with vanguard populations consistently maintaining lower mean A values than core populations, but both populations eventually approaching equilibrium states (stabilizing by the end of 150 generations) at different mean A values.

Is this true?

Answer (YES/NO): NO